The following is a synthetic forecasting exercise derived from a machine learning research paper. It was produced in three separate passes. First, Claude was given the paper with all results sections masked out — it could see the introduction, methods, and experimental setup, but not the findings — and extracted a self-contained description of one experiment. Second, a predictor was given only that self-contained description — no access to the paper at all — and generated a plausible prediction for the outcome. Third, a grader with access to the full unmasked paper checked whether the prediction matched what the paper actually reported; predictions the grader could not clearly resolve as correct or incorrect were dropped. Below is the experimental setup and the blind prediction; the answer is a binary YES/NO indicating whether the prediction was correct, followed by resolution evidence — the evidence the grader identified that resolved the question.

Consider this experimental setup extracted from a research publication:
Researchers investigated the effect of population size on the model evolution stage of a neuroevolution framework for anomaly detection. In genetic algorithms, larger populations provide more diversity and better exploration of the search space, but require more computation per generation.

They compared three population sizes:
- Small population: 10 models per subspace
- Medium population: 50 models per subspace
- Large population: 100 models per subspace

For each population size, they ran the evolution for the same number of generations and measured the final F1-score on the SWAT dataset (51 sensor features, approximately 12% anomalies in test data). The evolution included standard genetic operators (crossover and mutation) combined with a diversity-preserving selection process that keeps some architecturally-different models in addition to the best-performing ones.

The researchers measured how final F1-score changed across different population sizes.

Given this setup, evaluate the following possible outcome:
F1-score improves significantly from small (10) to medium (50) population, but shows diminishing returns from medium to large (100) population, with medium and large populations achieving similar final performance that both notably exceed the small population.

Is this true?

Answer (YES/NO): NO